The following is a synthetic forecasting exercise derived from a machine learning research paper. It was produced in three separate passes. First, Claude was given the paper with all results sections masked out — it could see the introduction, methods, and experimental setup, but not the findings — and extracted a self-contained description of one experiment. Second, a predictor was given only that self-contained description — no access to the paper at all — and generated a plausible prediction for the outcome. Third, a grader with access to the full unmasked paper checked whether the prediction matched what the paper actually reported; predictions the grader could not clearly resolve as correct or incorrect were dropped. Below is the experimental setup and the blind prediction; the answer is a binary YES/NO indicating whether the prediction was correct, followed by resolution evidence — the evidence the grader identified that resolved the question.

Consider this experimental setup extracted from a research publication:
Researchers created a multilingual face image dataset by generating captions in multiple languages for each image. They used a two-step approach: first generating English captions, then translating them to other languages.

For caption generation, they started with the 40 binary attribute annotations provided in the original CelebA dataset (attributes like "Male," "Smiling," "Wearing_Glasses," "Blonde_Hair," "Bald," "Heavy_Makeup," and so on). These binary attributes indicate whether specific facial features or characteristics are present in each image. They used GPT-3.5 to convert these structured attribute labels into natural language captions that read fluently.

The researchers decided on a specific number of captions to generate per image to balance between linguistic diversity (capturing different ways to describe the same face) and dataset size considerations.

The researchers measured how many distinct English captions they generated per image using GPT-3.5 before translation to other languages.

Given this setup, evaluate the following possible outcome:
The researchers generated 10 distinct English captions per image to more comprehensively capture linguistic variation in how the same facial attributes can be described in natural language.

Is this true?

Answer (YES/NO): NO